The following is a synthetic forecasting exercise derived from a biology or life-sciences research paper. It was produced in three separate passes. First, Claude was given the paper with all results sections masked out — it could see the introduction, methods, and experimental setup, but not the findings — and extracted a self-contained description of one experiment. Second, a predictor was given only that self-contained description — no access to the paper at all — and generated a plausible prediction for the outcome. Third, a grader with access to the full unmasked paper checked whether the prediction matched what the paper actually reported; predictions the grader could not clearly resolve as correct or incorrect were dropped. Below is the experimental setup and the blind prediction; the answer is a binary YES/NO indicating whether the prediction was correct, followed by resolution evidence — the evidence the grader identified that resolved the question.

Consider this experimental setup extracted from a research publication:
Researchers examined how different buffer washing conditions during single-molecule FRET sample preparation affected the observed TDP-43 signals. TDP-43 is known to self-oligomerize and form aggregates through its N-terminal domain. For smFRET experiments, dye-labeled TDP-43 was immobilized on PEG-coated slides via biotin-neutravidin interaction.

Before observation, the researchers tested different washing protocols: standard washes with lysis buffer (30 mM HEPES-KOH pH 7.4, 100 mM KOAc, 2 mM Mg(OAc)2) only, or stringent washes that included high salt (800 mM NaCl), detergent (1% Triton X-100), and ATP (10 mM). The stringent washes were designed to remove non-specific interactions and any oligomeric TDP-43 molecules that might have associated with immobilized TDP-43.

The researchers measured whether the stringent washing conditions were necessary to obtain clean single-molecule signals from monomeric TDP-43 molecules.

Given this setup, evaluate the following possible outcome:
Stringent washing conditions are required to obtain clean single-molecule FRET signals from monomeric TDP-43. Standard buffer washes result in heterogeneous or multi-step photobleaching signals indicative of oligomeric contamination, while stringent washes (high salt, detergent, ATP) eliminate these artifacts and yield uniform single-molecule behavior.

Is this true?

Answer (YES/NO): YES